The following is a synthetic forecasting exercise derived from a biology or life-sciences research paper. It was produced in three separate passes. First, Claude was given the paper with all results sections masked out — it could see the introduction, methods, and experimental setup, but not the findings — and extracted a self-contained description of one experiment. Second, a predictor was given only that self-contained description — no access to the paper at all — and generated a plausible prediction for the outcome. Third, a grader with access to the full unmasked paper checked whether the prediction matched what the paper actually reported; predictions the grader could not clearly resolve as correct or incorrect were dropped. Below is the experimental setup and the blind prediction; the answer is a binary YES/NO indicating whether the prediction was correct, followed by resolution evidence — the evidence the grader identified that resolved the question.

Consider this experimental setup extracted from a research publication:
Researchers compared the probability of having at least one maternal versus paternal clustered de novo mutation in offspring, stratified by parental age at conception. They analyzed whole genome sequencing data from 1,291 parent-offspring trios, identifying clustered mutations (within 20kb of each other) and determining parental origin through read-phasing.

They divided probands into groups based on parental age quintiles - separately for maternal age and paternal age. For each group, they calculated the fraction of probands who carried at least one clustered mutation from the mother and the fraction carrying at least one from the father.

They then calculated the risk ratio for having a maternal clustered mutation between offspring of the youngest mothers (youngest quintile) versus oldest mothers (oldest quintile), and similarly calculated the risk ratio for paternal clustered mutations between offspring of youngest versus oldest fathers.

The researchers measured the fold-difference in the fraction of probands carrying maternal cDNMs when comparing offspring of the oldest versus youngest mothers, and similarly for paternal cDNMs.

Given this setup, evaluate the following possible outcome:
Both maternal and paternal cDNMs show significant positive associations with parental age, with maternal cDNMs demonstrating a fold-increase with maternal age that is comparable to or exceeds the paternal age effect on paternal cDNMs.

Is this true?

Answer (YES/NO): NO